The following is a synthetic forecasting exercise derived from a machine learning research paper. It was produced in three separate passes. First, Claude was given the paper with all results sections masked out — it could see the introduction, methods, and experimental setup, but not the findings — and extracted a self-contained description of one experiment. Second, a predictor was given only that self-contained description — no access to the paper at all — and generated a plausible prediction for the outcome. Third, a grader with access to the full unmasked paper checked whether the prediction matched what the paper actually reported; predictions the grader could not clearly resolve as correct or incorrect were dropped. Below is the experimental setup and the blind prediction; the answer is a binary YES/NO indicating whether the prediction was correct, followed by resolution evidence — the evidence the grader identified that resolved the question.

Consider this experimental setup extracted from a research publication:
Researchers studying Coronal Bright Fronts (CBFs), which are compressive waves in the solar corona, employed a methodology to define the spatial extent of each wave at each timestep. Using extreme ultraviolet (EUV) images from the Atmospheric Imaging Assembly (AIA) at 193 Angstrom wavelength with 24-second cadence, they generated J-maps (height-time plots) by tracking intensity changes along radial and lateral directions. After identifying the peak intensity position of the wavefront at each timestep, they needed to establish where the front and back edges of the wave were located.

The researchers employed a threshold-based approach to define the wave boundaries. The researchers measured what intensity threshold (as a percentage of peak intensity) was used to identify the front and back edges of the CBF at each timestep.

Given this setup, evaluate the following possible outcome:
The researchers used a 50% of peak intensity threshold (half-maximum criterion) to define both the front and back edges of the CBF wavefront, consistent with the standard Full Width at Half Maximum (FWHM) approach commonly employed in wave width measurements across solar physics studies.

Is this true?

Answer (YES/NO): NO